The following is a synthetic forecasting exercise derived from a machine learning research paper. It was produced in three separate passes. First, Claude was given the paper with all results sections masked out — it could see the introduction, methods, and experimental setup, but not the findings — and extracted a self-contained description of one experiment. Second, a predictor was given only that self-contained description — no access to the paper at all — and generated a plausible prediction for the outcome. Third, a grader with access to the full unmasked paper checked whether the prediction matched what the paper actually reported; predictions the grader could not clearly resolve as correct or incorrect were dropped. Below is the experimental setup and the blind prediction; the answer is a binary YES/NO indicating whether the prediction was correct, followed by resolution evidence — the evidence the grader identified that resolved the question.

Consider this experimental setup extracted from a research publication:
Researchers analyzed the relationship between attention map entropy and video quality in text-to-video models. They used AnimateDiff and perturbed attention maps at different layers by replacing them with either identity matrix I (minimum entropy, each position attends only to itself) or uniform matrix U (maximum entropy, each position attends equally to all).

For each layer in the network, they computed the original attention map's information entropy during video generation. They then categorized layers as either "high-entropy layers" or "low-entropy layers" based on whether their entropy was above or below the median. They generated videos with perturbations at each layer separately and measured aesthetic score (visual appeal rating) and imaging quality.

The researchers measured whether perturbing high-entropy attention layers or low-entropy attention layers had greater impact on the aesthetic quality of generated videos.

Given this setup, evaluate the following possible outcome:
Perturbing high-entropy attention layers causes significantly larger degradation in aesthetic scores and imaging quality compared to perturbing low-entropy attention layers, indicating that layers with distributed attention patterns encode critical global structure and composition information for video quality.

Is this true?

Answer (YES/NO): NO